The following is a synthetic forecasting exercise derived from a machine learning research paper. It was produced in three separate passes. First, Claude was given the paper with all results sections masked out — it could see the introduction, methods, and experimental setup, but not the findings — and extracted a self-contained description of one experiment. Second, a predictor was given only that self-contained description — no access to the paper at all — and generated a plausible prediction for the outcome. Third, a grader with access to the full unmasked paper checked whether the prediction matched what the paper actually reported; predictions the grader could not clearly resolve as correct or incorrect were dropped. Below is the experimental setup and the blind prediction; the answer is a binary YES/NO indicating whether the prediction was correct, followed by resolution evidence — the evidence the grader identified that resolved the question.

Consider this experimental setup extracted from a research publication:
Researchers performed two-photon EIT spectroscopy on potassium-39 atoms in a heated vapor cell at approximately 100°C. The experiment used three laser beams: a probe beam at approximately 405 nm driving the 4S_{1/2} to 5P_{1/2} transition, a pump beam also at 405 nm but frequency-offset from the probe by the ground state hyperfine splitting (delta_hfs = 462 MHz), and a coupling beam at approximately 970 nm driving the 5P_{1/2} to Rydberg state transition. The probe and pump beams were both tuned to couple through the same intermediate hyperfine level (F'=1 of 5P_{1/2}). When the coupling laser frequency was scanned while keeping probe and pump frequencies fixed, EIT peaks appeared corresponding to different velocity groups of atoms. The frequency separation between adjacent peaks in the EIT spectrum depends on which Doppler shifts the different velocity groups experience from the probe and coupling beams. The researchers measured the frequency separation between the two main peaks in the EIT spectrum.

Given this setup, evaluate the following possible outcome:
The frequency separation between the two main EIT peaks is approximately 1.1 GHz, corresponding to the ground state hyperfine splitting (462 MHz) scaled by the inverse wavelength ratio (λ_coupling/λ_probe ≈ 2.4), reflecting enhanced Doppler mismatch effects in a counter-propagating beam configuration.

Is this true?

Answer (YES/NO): NO